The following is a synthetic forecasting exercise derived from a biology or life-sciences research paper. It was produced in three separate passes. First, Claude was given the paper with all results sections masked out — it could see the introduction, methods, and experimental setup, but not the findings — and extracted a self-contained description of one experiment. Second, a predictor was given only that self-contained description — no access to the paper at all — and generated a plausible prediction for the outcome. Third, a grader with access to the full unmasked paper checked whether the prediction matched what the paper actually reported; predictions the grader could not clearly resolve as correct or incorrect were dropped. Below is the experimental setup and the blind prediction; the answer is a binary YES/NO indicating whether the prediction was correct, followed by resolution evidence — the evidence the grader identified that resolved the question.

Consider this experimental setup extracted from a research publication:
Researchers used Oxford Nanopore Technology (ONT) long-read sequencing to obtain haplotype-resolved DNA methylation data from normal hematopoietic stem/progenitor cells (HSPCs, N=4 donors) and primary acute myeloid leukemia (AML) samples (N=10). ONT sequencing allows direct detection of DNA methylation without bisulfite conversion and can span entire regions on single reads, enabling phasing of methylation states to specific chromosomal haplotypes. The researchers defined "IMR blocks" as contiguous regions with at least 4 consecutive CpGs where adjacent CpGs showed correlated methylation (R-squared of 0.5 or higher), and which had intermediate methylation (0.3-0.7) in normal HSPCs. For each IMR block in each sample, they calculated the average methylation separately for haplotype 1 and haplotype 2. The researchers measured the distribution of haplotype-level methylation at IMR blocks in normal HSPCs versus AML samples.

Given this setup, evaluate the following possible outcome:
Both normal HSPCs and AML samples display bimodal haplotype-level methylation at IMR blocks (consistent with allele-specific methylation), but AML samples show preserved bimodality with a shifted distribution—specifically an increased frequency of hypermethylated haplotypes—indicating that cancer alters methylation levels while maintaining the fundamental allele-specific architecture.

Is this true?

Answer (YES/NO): NO